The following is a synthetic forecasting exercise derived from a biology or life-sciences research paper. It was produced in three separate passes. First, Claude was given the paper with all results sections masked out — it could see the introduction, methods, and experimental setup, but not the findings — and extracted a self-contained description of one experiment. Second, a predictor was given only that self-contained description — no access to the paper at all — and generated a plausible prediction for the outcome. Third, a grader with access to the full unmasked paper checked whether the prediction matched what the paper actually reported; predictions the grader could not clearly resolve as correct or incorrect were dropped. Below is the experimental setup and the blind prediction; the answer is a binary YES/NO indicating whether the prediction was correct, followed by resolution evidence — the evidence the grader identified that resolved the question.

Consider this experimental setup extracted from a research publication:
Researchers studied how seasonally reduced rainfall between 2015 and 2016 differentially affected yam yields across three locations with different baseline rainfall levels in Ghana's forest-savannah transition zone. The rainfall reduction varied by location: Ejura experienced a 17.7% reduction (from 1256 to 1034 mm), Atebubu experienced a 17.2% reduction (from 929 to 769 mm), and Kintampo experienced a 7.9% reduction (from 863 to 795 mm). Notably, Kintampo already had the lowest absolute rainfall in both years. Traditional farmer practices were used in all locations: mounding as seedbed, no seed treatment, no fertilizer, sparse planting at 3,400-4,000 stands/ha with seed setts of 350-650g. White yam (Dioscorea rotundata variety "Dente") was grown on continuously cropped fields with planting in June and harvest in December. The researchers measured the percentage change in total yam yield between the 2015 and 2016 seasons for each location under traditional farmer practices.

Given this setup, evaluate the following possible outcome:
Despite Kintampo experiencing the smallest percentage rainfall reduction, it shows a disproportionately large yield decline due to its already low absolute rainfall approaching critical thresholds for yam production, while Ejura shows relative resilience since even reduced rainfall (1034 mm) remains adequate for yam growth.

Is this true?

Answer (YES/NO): YES